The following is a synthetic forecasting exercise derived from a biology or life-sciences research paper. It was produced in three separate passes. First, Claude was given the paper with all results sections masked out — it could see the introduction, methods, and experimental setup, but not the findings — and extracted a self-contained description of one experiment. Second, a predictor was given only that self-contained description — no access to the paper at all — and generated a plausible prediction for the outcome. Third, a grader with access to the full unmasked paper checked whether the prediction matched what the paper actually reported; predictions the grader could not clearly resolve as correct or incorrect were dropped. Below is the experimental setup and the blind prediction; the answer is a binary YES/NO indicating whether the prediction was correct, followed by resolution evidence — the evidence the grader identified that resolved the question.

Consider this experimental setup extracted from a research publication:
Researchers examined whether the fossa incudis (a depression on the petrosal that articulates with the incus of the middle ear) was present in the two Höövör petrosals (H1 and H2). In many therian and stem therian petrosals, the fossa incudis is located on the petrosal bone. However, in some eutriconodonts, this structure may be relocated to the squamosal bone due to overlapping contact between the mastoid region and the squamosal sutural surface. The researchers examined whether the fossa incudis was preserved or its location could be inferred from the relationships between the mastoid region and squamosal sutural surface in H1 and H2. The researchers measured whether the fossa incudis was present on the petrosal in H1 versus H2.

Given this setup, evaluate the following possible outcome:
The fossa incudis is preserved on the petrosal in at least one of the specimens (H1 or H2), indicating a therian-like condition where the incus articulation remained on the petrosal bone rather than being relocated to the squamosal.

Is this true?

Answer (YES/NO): YES